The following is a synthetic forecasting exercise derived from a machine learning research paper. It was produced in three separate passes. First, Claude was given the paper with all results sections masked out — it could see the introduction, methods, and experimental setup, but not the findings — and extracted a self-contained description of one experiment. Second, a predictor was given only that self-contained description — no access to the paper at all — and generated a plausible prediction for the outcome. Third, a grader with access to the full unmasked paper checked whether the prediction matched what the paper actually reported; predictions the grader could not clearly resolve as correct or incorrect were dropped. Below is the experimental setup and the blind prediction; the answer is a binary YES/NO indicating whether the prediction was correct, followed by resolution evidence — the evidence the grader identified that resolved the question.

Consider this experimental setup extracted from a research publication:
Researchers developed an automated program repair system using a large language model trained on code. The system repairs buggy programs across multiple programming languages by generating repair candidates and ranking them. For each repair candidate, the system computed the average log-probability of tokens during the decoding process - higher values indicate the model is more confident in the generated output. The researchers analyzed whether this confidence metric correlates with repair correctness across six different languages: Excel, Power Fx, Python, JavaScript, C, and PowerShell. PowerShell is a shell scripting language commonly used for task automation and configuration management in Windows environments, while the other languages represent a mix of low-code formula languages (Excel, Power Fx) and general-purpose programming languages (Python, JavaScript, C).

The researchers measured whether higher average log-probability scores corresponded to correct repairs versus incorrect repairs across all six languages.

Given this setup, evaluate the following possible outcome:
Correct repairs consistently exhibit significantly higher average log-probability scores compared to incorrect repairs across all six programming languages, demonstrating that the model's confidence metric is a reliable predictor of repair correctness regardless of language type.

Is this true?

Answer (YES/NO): NO